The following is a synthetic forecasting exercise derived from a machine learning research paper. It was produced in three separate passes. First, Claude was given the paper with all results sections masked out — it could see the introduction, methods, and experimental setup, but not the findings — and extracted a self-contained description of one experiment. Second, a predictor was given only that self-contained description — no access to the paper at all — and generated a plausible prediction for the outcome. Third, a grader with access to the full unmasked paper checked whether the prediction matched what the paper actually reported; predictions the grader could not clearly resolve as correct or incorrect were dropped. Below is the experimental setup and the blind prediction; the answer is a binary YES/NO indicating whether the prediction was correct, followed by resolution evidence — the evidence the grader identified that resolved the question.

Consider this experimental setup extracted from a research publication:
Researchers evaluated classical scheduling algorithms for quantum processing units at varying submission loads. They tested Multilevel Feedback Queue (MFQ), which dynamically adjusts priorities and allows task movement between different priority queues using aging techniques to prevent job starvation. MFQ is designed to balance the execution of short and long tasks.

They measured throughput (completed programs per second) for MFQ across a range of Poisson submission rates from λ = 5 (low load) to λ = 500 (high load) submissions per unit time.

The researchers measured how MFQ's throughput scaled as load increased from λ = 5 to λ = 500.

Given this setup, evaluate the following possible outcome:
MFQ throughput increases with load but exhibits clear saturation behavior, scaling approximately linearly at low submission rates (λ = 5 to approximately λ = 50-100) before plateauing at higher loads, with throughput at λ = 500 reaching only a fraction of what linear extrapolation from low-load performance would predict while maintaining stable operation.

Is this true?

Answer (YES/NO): NO